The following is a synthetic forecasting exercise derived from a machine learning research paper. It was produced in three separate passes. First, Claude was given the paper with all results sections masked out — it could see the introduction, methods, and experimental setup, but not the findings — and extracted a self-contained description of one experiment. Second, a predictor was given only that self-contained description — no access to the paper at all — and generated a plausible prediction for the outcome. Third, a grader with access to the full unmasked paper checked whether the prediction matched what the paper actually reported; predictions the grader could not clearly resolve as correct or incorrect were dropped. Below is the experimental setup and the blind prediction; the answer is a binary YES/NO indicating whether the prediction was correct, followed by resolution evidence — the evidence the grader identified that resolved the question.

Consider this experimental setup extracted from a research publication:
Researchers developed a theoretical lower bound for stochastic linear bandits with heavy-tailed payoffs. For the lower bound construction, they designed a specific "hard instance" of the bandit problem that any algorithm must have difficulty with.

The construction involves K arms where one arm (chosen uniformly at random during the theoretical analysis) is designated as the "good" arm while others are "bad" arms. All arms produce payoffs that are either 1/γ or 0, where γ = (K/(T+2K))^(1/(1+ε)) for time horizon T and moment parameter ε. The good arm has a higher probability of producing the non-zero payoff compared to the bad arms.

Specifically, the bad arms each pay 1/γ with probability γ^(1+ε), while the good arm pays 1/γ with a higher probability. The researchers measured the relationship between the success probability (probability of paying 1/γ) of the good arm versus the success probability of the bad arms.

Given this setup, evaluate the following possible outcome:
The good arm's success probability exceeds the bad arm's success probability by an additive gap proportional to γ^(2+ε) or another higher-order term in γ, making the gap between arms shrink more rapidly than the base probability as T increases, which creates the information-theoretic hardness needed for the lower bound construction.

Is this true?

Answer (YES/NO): NO